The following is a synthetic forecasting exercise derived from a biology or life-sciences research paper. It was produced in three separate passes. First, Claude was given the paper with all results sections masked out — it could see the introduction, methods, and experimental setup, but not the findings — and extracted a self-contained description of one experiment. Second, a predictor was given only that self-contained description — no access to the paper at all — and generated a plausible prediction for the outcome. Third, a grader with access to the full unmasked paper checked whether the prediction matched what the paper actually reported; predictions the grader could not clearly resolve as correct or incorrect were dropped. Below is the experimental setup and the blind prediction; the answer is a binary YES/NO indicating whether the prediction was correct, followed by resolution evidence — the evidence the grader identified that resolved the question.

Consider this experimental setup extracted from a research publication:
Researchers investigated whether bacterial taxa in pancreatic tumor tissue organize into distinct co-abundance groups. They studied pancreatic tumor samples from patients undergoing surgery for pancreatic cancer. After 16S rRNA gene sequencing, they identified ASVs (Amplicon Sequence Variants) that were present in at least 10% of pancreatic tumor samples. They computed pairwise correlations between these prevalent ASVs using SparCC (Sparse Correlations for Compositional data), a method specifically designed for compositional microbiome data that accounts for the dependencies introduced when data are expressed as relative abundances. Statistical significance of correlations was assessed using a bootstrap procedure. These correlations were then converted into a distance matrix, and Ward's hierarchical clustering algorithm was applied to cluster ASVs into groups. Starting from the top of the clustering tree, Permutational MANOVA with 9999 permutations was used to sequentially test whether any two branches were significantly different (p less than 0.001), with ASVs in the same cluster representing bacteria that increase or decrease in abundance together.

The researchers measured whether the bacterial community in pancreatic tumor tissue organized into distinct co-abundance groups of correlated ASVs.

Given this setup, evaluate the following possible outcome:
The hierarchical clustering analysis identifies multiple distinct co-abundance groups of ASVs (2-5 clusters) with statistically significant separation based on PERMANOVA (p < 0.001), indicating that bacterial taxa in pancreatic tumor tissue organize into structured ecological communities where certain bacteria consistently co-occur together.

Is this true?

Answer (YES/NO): YES